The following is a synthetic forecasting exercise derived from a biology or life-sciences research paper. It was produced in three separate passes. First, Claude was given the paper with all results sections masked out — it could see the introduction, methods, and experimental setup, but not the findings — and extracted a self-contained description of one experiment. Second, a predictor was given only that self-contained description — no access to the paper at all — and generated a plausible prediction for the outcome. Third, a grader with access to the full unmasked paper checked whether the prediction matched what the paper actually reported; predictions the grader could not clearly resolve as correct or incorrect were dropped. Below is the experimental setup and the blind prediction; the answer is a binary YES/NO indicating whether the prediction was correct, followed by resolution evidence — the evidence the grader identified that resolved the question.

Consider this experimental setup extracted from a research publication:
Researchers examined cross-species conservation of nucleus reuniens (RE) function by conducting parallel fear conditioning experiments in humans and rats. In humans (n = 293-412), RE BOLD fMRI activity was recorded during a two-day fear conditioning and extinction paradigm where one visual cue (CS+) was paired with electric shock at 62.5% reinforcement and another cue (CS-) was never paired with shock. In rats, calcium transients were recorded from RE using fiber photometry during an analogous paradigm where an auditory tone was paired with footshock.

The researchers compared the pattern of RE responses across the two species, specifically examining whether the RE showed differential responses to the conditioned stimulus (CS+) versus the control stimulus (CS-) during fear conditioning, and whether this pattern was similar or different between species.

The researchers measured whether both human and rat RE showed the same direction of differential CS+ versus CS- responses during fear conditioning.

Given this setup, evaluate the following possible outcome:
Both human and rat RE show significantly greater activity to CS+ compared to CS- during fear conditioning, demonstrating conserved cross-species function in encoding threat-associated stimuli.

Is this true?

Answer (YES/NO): NO